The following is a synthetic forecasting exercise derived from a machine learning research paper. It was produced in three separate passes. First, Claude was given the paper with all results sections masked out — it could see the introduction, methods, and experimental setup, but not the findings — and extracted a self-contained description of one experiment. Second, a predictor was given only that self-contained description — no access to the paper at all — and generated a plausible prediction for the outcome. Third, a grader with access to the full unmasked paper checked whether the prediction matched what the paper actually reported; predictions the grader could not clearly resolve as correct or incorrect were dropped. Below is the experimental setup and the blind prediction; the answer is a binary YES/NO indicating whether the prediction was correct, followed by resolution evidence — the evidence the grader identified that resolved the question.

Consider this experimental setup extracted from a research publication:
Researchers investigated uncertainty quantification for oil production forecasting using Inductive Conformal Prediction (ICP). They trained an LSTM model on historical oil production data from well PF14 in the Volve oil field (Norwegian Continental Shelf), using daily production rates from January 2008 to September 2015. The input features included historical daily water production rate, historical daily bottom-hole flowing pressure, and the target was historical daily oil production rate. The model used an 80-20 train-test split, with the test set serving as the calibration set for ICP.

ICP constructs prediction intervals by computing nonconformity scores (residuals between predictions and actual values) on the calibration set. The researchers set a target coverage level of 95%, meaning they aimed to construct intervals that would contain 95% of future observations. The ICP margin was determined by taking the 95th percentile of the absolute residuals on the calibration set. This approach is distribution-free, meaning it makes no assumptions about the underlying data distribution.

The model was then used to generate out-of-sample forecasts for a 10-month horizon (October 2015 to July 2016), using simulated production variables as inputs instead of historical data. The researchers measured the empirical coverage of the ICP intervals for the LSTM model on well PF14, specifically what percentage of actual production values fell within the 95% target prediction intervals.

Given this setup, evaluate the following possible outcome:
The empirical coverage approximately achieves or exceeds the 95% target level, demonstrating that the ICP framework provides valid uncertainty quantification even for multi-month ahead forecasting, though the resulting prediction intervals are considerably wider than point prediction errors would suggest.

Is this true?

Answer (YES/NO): NO